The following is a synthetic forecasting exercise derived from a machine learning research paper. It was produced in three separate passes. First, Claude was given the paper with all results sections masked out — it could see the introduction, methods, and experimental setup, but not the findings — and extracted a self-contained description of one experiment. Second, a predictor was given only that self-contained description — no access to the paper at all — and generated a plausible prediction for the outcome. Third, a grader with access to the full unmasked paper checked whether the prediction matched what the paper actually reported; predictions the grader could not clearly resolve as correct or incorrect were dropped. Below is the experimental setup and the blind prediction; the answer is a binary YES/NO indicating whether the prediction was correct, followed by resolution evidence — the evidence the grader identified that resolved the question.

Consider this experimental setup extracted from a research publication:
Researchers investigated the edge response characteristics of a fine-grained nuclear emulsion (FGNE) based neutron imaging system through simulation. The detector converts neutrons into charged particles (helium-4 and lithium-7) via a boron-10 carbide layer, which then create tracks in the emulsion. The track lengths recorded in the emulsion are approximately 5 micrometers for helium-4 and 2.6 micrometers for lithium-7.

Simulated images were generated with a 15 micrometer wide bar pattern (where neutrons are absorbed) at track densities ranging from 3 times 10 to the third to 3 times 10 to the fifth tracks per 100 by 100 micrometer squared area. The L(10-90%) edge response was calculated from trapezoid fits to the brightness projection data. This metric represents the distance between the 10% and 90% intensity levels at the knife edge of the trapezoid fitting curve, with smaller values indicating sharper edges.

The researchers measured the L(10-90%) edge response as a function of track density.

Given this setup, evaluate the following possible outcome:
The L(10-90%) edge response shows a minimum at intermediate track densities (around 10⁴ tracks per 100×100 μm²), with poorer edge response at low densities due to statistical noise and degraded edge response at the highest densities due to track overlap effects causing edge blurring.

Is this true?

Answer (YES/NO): NO